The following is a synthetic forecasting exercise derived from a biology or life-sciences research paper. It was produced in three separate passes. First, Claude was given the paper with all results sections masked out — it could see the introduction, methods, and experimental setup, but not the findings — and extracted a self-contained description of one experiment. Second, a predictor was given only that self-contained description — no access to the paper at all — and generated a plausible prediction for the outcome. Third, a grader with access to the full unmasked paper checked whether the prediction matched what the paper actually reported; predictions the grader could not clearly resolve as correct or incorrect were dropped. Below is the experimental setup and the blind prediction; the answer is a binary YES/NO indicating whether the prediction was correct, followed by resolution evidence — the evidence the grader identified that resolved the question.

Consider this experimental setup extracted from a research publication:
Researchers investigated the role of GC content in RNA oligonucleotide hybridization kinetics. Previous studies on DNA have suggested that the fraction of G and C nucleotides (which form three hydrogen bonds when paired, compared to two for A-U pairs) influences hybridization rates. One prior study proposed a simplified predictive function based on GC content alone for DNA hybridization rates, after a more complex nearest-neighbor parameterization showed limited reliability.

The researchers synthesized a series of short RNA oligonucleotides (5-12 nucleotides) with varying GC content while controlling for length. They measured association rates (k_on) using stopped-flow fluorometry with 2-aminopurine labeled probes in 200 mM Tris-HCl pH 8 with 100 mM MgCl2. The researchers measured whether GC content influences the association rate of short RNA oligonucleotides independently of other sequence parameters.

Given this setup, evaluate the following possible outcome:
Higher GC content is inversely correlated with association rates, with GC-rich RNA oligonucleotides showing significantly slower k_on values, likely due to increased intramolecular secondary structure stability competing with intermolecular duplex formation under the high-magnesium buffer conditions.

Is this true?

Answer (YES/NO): NO